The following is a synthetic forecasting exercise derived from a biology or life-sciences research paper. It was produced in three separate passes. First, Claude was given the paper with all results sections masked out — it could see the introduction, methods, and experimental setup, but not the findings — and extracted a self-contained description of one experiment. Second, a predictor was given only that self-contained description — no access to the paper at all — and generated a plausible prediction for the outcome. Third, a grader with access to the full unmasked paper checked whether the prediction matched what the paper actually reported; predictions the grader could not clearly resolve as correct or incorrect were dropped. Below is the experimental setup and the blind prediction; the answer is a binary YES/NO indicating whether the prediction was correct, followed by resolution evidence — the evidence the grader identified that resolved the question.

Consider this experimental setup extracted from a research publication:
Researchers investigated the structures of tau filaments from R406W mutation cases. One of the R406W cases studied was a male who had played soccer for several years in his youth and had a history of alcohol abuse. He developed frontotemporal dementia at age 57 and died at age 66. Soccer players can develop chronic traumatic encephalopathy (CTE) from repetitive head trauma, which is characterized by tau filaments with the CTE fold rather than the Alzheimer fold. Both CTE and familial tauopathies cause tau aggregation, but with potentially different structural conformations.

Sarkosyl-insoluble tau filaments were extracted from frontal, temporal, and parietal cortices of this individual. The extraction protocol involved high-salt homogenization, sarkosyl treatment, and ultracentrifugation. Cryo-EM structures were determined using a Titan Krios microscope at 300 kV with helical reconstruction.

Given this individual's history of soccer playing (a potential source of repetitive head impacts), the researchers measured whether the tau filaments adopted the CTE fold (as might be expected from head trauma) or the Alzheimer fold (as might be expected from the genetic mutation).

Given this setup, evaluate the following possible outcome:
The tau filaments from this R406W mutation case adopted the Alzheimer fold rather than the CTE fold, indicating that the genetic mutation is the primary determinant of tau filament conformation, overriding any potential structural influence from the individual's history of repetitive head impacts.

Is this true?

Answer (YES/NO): NO